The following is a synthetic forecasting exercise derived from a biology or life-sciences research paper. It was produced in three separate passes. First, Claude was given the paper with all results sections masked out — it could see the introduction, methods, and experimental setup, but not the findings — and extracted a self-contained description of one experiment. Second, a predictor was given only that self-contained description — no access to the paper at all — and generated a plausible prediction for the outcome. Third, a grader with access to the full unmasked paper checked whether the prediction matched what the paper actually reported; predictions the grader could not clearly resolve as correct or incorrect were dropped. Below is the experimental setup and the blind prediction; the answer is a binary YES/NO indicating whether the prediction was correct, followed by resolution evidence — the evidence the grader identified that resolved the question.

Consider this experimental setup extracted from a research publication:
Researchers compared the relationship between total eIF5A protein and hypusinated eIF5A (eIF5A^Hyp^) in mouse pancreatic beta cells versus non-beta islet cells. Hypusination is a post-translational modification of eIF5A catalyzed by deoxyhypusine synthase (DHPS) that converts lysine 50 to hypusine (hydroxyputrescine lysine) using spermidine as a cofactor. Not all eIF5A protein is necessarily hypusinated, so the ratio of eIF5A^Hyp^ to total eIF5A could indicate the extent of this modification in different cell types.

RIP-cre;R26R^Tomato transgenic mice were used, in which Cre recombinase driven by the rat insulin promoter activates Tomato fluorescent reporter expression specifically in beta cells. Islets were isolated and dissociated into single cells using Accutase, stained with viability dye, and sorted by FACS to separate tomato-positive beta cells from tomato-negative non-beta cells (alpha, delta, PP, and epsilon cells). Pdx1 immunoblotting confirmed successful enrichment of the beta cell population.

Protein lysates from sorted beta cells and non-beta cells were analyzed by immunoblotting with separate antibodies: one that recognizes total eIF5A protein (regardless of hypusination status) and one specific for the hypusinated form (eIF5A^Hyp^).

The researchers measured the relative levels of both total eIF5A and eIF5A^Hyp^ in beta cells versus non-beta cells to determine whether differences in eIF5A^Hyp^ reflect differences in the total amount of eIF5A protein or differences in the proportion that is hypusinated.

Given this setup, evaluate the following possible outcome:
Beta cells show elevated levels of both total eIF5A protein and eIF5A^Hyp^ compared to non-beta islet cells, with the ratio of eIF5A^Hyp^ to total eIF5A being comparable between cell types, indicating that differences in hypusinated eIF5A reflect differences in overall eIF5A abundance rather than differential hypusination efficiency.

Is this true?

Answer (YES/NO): NO